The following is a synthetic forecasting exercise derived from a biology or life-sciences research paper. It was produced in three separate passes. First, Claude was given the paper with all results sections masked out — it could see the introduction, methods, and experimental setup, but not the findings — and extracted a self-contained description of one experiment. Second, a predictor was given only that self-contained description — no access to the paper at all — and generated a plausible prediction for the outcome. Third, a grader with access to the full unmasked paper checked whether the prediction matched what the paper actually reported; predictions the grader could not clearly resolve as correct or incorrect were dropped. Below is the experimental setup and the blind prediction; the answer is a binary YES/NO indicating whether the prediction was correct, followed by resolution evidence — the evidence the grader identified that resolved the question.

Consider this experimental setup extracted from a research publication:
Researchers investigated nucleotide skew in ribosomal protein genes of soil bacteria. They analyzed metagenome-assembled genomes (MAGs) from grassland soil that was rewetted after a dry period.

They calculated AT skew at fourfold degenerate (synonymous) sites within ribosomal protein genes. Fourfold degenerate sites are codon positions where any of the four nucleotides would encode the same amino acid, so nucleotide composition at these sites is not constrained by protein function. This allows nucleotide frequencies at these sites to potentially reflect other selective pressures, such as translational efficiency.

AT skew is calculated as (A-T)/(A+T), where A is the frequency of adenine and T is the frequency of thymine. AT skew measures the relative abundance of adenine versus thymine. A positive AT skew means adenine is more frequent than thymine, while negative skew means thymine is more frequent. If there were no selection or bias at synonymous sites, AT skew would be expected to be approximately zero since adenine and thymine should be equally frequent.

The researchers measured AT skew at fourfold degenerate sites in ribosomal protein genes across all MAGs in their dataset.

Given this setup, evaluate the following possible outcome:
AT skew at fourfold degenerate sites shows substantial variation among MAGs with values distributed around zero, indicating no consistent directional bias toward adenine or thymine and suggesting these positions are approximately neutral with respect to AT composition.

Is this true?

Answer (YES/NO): NO